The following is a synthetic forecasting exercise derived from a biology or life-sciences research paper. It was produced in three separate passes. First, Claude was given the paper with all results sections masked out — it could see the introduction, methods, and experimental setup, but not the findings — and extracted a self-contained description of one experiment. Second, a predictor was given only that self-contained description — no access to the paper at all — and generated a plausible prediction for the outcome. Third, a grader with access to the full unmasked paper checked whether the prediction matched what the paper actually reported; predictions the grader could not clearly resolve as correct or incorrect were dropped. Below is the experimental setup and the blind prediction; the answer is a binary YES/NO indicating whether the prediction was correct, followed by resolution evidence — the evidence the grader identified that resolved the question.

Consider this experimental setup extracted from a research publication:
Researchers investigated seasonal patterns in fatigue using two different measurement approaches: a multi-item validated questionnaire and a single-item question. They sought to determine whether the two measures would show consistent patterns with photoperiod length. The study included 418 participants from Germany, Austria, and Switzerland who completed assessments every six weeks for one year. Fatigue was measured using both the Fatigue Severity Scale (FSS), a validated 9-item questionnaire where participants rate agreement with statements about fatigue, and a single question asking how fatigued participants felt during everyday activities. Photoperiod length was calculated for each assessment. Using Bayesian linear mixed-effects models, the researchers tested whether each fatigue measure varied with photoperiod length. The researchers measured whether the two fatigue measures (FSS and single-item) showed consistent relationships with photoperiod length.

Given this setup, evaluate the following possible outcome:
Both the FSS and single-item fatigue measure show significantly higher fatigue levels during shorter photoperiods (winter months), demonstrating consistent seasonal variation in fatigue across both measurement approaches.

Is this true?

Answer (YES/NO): NO